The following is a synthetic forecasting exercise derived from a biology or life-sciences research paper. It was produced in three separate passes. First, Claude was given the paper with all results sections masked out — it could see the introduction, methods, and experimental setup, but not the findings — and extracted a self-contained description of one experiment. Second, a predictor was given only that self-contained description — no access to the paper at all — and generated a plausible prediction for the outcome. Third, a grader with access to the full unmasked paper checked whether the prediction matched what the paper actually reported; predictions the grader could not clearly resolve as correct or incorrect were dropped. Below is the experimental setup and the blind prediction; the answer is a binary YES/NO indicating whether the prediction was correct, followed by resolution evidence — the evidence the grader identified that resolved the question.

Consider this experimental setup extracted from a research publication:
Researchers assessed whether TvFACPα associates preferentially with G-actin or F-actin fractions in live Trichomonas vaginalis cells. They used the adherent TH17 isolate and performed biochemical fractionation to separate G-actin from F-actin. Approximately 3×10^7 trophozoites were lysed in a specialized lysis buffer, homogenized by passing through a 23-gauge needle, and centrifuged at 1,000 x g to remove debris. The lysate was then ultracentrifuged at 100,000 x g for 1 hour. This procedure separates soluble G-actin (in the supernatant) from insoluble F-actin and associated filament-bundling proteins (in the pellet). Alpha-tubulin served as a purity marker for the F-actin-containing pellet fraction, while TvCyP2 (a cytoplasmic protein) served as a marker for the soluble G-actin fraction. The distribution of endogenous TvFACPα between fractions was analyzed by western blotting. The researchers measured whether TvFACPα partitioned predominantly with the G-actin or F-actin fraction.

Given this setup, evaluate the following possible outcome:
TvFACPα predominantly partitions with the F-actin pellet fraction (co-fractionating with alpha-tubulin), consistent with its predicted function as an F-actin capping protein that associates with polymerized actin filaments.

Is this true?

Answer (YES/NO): NO